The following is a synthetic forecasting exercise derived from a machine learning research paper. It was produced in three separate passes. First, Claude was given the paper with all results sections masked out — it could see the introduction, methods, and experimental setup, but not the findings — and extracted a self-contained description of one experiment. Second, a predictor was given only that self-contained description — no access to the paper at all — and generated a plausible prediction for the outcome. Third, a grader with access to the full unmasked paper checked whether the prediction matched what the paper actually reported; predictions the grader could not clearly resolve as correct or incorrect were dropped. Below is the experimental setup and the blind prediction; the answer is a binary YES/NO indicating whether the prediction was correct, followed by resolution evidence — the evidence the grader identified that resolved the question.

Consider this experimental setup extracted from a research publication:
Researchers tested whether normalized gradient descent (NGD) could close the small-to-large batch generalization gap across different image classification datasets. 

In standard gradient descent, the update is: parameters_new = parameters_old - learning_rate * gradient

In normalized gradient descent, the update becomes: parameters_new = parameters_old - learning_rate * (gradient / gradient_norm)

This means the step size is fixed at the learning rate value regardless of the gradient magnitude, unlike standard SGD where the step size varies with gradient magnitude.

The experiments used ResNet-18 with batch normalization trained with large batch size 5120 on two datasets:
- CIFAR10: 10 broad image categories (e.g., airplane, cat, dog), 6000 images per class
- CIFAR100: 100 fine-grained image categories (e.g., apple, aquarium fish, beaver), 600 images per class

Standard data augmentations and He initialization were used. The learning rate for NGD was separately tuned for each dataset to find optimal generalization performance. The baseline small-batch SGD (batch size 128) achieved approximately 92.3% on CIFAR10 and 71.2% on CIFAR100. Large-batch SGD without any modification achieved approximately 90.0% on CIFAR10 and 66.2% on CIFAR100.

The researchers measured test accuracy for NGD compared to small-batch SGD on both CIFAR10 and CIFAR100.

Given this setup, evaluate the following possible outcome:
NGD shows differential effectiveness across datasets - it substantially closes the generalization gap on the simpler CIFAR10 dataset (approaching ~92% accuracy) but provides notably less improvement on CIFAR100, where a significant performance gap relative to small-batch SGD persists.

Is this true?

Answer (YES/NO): YES